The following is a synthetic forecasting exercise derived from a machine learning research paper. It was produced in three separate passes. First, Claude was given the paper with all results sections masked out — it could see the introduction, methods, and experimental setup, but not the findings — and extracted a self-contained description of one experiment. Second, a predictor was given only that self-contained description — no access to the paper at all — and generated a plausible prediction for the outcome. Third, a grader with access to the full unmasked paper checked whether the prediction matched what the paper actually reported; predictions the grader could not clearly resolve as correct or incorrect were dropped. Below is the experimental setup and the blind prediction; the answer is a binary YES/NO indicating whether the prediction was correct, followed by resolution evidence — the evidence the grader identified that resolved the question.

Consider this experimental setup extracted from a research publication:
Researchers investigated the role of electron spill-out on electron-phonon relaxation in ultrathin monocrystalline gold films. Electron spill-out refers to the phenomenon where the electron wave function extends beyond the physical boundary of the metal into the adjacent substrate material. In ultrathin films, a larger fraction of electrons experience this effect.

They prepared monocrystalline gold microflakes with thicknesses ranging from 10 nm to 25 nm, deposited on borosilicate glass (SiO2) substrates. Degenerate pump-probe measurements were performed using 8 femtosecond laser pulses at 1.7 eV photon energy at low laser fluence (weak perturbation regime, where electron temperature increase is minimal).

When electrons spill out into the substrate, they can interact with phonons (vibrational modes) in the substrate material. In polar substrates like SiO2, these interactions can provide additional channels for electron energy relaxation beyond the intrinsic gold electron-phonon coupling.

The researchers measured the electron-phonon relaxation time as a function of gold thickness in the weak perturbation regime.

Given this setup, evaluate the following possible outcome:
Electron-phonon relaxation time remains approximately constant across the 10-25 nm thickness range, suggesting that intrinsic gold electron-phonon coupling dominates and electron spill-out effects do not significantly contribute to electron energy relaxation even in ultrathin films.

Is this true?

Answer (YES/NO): NO